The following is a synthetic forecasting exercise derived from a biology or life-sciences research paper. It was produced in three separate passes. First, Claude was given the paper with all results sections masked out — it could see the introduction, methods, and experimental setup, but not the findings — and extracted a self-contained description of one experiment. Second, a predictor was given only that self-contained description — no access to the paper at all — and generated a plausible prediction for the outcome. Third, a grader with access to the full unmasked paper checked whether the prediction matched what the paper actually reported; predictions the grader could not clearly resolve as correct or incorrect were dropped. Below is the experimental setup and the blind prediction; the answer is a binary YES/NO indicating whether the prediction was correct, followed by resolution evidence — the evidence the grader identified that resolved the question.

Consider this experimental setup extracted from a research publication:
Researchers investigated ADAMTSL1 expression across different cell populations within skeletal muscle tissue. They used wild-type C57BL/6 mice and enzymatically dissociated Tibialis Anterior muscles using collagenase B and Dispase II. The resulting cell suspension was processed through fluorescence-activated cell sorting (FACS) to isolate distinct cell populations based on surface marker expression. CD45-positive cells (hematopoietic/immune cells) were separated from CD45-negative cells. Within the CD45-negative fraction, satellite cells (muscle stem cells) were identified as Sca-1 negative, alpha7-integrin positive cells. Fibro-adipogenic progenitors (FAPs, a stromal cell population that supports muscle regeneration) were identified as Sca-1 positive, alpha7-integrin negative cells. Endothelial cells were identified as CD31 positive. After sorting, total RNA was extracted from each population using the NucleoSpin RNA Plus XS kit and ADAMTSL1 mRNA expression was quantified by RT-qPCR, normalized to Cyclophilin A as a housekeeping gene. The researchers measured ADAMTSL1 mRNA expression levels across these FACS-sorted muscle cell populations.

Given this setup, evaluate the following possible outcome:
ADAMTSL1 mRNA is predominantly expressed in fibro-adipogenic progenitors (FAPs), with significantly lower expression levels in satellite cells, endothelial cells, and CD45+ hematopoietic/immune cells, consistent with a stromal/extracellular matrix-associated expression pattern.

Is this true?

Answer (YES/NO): YES